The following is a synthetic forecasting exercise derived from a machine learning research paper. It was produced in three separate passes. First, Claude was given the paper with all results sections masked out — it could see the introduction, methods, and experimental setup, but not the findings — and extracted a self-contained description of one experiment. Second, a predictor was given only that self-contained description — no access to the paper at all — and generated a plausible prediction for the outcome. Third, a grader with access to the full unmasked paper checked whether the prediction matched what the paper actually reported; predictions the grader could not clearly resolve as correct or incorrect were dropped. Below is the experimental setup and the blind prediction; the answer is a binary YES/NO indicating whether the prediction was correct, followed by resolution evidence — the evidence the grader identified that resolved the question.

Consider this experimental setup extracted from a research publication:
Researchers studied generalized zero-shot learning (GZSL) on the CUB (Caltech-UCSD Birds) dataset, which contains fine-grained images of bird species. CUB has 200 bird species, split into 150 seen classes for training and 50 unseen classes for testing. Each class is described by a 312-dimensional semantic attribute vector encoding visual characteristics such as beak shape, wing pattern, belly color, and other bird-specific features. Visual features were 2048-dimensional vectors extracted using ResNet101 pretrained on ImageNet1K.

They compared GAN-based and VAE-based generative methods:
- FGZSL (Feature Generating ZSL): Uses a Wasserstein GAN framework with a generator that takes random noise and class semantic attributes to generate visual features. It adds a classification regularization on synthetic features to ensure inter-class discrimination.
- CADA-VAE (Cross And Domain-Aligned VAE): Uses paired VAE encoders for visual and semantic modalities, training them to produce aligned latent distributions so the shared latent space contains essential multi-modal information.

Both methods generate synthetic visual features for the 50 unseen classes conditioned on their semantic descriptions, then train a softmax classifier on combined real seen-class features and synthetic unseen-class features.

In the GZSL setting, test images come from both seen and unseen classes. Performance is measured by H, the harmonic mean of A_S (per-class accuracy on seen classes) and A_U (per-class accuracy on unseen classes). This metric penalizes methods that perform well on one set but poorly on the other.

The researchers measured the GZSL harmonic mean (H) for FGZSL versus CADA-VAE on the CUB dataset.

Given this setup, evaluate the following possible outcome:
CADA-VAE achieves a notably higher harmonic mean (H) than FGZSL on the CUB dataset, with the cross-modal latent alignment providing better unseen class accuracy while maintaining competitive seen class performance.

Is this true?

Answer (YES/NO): YES